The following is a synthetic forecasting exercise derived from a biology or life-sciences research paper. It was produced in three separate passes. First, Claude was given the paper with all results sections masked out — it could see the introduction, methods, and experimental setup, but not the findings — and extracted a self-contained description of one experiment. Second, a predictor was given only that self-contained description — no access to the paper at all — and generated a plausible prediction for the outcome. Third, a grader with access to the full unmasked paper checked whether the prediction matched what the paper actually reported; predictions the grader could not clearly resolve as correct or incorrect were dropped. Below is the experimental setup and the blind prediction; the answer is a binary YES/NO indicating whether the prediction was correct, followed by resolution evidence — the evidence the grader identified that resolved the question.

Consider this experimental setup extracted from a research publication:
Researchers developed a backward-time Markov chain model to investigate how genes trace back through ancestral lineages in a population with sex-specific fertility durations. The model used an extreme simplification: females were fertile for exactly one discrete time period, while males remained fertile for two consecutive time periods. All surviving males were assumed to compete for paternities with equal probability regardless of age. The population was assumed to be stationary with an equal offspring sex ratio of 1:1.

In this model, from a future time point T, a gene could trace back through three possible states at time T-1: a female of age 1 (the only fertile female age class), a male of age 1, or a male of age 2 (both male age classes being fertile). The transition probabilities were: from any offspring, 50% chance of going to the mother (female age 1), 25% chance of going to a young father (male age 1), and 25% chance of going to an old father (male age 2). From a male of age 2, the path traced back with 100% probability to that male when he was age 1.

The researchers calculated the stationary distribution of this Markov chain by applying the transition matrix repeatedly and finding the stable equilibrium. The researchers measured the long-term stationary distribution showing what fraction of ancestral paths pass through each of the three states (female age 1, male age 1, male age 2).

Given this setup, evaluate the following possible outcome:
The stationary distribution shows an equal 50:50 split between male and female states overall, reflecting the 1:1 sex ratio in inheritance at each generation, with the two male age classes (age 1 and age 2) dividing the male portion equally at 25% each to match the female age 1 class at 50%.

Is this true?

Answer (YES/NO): NO